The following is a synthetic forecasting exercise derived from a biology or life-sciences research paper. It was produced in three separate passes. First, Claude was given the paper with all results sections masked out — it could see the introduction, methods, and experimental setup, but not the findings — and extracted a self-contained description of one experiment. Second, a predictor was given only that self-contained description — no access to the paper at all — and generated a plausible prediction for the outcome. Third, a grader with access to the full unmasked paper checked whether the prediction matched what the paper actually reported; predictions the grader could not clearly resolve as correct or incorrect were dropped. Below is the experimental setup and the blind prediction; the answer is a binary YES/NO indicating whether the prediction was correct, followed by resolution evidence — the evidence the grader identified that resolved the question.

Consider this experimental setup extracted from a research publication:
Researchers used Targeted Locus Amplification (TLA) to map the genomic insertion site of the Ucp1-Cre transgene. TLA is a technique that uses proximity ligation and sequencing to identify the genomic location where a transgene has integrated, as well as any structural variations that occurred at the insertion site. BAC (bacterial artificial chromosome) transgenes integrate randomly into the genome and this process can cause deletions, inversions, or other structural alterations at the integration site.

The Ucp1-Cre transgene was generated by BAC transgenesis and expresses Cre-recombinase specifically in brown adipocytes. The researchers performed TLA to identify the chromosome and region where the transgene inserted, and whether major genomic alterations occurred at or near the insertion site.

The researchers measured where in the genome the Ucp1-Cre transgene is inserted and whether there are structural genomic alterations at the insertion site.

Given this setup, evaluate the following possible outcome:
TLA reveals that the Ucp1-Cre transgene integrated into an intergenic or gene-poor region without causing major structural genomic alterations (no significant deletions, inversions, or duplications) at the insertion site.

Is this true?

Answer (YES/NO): NO